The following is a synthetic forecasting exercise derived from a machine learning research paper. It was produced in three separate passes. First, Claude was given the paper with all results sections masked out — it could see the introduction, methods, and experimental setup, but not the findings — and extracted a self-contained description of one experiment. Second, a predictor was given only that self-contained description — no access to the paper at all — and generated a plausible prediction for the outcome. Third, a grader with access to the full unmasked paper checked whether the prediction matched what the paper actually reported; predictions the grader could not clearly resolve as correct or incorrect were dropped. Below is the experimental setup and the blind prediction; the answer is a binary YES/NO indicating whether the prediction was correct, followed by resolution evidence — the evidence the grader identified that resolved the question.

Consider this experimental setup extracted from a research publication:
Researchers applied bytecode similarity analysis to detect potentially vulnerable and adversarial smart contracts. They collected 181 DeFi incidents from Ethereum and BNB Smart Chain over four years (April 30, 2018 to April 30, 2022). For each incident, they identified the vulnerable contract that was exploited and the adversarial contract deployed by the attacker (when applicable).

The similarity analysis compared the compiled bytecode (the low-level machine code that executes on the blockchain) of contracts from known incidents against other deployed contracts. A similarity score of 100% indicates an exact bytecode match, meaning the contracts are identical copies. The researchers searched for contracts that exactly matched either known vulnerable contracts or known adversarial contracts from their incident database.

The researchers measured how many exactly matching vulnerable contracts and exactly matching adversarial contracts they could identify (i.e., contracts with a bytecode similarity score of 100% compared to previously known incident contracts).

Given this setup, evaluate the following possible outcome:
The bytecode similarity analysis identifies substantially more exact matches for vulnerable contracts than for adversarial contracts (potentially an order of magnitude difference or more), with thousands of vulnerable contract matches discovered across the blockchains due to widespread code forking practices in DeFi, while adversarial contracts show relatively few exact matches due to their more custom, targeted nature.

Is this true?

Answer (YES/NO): NO